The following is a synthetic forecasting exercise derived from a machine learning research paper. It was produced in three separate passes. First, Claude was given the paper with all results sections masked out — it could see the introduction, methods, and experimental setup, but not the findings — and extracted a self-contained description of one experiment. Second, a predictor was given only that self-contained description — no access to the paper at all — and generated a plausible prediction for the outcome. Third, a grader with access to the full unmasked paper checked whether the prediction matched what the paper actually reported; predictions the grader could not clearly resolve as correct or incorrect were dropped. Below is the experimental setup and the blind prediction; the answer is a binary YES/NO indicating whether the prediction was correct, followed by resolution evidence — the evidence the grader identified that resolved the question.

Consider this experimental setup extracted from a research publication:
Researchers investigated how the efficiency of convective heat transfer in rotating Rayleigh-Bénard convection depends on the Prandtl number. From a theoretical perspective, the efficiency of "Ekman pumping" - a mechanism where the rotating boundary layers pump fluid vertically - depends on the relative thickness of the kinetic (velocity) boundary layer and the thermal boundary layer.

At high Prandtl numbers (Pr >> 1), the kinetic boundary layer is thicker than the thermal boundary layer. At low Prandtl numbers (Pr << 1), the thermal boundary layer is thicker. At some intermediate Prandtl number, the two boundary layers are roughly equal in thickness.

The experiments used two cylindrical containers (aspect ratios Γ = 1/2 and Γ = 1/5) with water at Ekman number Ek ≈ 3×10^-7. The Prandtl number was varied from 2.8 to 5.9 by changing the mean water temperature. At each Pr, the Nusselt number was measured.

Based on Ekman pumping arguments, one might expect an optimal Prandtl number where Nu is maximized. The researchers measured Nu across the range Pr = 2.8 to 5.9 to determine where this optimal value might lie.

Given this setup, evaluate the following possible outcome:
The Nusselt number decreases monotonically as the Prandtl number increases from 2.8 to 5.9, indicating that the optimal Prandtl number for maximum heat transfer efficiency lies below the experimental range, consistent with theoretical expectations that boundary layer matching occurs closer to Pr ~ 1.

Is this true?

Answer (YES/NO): YES